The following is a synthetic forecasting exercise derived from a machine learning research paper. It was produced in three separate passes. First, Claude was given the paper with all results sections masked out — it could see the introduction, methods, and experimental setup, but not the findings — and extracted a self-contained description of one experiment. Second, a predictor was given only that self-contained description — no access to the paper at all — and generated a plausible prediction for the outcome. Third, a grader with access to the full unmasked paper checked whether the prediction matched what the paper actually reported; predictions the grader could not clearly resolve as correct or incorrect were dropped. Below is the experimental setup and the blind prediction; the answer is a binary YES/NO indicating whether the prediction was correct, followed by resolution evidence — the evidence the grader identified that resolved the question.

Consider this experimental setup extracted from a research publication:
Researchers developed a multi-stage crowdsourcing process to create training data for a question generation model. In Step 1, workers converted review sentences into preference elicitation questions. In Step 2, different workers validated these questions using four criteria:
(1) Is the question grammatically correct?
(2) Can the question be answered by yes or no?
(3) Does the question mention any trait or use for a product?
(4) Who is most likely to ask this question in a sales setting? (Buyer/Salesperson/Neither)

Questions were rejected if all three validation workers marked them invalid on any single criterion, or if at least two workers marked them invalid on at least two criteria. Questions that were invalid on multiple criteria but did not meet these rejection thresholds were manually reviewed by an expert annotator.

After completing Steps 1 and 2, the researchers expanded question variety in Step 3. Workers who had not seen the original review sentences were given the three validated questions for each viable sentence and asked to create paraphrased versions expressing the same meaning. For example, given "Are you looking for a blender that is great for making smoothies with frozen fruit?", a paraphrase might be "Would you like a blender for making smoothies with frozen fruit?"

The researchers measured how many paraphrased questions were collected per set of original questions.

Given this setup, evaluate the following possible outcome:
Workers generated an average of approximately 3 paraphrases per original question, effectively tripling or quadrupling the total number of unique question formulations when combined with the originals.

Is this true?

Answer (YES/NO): NO